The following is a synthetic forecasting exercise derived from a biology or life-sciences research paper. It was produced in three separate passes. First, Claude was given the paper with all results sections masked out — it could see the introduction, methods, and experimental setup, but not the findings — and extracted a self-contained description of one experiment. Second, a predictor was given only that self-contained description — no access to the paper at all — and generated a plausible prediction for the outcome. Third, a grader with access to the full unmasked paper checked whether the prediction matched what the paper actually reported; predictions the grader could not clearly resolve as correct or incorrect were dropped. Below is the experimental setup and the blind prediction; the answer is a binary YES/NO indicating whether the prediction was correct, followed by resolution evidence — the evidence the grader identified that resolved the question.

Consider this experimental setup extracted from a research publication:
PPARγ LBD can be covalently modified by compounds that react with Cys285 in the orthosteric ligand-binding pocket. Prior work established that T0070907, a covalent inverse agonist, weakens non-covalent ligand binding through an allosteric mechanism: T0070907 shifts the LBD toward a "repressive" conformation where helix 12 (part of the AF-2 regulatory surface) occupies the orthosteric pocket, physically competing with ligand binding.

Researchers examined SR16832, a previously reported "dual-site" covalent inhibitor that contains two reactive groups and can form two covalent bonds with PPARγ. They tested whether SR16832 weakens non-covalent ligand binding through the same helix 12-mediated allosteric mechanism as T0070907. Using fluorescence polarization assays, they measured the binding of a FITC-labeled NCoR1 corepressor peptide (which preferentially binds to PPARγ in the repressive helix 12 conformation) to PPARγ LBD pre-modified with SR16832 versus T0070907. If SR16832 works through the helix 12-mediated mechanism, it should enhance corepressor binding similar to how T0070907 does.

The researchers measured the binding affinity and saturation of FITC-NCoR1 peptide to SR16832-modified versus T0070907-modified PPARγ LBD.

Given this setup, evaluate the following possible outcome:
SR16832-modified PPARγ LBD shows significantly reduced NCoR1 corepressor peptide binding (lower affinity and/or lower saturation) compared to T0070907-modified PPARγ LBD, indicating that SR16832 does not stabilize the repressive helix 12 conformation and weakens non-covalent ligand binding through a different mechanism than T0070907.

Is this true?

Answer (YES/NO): YES